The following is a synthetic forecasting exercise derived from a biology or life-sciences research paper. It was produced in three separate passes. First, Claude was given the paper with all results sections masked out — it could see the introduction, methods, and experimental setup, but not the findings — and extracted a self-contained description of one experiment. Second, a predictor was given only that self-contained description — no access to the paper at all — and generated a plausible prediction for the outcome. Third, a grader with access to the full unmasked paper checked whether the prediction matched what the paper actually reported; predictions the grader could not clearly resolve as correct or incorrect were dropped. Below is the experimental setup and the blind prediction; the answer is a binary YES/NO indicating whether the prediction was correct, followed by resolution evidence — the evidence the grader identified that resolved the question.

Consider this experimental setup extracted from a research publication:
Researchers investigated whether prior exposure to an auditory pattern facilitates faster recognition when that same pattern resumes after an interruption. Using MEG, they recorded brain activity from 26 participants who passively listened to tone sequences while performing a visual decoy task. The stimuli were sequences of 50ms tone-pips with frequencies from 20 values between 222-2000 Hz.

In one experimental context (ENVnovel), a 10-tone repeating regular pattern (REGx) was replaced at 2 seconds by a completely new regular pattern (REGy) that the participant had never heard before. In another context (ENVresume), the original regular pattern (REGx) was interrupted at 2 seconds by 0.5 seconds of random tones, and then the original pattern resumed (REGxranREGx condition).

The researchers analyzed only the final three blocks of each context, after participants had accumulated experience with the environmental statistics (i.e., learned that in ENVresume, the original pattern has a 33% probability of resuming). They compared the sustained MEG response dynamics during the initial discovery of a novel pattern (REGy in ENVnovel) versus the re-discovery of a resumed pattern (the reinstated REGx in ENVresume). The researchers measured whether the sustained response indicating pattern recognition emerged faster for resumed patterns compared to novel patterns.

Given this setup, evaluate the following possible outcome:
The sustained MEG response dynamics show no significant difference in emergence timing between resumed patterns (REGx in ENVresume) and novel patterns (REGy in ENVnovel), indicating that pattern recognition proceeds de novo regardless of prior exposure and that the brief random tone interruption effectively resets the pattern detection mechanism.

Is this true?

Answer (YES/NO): NO